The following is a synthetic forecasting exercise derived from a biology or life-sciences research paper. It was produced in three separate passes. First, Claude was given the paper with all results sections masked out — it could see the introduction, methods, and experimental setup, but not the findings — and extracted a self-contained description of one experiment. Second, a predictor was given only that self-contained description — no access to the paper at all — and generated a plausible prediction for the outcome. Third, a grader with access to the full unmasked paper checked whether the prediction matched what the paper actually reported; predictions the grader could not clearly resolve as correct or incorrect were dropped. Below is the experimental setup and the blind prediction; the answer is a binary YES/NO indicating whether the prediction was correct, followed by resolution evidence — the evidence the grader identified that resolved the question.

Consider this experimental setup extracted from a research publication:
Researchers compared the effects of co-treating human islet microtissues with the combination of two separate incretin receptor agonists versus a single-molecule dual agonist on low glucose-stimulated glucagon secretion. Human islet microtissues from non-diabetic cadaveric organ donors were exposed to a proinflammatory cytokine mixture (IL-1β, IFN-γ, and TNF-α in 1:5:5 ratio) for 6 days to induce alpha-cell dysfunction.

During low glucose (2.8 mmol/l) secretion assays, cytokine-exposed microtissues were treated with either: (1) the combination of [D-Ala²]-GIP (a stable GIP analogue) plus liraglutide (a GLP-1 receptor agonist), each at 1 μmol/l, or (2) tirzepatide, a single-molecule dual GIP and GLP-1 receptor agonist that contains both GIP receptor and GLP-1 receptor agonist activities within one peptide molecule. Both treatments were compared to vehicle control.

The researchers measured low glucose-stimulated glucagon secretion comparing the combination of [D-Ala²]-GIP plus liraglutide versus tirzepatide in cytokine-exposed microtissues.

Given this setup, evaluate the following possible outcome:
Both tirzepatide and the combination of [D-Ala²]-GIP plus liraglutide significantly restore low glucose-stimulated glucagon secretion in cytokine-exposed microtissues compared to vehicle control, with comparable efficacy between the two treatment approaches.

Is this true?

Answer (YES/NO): YES